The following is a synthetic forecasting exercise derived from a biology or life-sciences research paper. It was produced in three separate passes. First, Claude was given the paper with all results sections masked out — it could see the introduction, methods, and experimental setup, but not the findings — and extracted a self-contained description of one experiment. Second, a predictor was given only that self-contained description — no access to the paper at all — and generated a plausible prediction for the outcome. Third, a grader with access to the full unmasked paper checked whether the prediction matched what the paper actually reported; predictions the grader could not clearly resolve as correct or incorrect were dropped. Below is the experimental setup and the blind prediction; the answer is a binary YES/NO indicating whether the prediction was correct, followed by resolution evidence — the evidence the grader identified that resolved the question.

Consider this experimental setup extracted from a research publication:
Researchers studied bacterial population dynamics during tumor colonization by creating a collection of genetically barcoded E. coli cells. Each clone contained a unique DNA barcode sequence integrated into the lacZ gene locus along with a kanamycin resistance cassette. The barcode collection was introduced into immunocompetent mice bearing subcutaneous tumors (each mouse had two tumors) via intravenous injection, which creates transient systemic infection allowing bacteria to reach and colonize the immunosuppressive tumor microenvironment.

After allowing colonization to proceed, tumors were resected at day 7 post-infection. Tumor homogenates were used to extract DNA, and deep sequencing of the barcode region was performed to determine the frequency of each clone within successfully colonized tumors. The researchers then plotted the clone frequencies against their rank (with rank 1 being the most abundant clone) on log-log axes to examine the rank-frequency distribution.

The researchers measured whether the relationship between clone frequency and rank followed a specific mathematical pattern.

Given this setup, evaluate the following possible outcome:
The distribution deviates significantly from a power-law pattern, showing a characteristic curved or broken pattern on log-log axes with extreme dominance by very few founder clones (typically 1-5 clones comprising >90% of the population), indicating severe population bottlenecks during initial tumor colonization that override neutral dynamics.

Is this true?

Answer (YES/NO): NO